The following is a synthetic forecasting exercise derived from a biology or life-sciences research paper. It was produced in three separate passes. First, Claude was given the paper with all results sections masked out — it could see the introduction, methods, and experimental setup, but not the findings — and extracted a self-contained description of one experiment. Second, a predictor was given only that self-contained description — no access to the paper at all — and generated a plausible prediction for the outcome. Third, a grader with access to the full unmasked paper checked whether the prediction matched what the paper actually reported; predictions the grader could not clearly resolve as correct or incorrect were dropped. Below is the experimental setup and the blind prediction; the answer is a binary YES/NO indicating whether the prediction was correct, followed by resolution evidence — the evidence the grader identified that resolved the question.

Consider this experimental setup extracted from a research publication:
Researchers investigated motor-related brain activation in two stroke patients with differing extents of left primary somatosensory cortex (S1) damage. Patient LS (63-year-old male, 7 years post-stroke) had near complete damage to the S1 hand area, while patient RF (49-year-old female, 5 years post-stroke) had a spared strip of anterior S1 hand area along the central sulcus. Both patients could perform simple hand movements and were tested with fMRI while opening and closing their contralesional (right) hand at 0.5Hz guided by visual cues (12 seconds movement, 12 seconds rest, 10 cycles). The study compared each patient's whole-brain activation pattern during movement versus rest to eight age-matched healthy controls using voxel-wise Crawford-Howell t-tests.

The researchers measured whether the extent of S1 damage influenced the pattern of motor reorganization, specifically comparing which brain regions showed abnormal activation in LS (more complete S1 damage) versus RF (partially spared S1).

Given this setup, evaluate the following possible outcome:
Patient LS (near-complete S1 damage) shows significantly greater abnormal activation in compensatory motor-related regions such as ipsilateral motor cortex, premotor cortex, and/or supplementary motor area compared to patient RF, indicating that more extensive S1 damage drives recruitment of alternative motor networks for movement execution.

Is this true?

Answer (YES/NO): NO